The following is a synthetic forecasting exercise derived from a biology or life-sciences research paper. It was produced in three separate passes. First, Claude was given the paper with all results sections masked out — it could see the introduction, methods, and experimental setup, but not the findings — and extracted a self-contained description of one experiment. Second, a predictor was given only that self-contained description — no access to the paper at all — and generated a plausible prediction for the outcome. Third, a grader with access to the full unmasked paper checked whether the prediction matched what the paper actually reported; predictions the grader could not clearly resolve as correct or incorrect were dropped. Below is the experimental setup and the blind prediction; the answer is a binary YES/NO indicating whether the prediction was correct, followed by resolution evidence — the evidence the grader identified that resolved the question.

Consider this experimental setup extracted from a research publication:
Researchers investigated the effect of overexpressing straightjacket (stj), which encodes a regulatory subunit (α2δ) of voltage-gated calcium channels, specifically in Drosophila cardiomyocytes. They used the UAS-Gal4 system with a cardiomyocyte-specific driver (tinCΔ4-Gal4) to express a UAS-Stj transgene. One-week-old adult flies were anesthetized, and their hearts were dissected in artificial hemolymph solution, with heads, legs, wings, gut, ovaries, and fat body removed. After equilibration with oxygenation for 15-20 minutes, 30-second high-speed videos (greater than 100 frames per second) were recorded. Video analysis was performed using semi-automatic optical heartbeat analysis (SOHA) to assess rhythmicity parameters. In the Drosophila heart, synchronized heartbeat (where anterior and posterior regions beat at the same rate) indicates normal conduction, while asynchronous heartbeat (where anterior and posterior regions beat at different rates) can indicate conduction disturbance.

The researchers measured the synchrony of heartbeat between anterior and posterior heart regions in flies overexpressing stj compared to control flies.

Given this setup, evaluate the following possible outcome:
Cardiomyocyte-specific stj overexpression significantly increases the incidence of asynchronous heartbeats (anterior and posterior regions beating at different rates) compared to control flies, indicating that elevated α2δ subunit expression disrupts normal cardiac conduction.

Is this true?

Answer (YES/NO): YES